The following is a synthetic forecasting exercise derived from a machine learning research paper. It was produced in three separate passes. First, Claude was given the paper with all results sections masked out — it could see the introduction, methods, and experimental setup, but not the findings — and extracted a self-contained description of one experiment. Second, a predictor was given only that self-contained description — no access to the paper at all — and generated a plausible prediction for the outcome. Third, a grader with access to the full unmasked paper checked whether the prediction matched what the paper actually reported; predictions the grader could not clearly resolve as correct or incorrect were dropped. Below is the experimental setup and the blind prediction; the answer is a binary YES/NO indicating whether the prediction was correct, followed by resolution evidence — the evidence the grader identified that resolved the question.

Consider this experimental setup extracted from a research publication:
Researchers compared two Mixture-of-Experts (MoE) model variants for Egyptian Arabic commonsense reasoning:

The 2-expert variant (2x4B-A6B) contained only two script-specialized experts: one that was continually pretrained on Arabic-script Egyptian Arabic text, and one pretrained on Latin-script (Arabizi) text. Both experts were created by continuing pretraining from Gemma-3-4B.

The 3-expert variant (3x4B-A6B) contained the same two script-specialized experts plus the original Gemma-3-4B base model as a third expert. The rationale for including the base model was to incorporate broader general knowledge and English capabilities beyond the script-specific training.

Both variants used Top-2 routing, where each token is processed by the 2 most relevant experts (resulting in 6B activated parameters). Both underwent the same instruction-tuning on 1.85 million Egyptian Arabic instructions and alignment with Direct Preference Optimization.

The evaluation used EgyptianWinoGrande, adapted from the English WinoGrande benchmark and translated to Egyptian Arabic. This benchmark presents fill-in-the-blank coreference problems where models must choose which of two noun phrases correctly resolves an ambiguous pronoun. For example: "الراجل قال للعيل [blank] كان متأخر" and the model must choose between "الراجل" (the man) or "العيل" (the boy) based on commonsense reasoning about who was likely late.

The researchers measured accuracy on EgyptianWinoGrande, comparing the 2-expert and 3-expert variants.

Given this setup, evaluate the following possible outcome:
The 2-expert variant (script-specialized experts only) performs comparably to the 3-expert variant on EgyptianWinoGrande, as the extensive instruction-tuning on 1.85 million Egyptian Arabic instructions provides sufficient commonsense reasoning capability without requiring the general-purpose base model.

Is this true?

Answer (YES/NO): NO